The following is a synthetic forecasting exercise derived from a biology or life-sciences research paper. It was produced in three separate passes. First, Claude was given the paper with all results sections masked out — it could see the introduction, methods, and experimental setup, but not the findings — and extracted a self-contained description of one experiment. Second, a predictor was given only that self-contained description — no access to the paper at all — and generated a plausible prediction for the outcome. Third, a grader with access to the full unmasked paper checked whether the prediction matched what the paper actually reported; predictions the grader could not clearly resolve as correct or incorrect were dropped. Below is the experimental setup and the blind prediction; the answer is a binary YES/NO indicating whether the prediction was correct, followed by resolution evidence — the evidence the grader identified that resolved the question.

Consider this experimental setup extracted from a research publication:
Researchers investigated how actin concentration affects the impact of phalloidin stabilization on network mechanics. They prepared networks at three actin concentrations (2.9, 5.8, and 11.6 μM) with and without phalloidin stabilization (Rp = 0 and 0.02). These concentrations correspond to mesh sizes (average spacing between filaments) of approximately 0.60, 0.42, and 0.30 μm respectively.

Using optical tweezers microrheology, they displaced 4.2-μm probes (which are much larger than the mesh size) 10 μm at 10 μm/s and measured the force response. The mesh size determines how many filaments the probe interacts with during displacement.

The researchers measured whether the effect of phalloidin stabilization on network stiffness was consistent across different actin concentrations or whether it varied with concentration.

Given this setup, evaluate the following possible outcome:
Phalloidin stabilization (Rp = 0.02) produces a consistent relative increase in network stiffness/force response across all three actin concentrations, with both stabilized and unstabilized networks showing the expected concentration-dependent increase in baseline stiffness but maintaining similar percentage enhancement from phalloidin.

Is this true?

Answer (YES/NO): NO